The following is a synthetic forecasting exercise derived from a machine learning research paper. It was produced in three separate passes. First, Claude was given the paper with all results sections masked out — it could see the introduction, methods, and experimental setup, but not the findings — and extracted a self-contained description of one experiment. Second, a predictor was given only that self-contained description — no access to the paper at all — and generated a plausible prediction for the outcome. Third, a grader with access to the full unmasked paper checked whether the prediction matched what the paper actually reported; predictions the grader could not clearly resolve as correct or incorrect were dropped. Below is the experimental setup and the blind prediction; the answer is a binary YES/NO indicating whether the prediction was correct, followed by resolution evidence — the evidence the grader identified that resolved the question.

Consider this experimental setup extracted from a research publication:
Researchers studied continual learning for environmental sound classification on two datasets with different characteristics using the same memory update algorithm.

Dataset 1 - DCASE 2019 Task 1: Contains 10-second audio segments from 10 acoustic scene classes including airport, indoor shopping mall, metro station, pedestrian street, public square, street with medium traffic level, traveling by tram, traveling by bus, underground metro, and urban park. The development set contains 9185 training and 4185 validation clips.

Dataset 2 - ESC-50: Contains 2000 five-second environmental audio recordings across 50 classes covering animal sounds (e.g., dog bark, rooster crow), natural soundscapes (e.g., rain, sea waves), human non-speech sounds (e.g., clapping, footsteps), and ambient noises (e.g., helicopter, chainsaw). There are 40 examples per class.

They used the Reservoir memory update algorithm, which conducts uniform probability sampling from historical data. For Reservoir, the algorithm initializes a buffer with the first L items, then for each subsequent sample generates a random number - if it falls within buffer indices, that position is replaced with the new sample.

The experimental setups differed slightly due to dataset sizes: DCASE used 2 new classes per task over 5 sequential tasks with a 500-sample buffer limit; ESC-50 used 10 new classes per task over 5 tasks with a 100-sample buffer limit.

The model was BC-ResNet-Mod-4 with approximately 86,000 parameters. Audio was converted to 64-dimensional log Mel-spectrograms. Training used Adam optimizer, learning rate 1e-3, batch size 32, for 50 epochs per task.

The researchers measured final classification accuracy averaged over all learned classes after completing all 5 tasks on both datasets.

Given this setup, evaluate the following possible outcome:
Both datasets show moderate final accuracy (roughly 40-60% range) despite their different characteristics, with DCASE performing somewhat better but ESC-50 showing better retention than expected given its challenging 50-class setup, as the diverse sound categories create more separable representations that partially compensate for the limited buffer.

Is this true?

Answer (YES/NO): YES